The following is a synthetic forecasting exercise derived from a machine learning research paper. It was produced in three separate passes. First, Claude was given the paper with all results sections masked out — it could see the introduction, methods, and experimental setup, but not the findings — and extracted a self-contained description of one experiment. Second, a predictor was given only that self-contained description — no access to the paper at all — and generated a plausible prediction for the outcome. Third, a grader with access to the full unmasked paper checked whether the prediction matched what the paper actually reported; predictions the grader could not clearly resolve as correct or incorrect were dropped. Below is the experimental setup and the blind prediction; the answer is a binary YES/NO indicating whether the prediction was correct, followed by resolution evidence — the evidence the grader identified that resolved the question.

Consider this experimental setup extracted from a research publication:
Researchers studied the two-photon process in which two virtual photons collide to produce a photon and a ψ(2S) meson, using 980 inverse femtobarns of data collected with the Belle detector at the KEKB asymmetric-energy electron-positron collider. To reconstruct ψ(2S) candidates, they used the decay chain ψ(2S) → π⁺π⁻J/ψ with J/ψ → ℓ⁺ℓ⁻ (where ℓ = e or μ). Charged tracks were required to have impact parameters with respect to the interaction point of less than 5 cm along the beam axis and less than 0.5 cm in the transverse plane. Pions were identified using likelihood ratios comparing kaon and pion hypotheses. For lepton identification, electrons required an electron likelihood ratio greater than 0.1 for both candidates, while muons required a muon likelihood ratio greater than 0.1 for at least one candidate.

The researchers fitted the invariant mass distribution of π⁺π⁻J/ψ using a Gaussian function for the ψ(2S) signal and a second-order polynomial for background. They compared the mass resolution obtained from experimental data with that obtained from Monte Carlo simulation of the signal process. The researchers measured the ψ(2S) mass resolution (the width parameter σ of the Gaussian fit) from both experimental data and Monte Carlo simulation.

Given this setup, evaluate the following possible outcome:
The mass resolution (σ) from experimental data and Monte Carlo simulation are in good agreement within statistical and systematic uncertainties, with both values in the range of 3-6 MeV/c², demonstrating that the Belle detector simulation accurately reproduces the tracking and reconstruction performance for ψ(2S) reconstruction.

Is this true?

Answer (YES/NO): NO